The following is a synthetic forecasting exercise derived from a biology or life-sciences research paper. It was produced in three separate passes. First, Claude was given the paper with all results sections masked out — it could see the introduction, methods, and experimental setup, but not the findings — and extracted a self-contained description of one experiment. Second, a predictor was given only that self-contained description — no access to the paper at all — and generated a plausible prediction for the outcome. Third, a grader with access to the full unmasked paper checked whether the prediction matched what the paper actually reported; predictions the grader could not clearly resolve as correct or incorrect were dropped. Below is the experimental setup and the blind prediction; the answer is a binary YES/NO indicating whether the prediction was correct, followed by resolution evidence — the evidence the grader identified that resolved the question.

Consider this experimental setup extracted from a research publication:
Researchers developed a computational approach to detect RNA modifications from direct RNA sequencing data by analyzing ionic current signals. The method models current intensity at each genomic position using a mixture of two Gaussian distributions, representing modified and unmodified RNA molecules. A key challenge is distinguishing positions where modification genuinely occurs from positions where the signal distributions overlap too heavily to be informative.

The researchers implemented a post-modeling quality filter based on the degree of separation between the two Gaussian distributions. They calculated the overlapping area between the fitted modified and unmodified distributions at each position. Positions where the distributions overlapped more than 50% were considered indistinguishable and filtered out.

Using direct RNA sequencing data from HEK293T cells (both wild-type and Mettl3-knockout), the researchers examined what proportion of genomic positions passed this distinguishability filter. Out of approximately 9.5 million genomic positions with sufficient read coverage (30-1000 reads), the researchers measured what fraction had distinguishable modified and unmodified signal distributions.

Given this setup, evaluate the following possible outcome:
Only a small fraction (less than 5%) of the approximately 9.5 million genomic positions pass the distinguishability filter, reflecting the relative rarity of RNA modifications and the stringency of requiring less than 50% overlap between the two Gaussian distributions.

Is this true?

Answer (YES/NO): NO